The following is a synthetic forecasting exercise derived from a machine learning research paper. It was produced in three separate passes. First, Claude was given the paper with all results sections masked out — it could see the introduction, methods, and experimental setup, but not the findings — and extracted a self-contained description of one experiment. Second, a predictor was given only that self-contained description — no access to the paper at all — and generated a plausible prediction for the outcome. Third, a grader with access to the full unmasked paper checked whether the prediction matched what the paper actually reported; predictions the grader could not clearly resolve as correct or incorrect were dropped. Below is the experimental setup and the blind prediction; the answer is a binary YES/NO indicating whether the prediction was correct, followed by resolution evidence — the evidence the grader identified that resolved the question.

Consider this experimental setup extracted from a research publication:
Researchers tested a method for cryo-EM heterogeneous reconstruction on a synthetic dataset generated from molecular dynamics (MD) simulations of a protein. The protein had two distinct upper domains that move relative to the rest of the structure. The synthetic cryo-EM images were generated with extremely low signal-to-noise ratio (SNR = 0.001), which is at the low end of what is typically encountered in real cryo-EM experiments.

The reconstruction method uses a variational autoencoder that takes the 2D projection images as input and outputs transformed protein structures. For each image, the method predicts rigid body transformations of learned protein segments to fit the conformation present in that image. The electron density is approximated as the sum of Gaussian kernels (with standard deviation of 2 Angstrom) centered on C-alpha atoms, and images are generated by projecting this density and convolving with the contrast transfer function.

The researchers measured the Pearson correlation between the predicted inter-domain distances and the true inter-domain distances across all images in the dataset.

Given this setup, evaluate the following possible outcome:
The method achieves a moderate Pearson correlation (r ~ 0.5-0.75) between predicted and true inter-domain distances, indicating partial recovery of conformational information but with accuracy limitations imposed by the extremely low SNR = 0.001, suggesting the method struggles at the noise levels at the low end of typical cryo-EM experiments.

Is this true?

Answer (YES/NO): YES